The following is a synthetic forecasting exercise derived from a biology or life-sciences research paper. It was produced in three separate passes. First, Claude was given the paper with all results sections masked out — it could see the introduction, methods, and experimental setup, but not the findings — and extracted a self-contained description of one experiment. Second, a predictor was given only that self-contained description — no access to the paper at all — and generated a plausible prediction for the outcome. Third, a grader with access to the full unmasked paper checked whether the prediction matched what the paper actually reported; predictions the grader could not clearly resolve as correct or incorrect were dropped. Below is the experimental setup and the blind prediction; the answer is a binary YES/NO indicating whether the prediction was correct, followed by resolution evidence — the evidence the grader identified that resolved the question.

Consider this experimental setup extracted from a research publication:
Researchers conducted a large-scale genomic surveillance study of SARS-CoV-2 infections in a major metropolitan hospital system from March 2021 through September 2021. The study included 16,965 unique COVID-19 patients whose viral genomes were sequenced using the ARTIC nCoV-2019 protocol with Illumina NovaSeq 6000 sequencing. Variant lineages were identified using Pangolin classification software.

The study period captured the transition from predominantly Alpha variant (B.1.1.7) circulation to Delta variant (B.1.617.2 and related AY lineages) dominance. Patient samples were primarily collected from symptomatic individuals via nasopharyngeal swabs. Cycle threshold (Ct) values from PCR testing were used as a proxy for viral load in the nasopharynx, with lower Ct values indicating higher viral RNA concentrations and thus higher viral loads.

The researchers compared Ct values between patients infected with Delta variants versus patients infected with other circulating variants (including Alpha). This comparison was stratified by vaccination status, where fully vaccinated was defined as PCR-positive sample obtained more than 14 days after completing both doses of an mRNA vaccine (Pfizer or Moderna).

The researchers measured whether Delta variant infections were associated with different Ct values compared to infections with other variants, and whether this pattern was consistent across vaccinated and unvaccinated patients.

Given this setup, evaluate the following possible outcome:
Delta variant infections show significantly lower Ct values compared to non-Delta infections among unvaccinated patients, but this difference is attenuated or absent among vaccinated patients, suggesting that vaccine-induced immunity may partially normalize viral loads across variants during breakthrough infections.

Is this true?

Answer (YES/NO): NO